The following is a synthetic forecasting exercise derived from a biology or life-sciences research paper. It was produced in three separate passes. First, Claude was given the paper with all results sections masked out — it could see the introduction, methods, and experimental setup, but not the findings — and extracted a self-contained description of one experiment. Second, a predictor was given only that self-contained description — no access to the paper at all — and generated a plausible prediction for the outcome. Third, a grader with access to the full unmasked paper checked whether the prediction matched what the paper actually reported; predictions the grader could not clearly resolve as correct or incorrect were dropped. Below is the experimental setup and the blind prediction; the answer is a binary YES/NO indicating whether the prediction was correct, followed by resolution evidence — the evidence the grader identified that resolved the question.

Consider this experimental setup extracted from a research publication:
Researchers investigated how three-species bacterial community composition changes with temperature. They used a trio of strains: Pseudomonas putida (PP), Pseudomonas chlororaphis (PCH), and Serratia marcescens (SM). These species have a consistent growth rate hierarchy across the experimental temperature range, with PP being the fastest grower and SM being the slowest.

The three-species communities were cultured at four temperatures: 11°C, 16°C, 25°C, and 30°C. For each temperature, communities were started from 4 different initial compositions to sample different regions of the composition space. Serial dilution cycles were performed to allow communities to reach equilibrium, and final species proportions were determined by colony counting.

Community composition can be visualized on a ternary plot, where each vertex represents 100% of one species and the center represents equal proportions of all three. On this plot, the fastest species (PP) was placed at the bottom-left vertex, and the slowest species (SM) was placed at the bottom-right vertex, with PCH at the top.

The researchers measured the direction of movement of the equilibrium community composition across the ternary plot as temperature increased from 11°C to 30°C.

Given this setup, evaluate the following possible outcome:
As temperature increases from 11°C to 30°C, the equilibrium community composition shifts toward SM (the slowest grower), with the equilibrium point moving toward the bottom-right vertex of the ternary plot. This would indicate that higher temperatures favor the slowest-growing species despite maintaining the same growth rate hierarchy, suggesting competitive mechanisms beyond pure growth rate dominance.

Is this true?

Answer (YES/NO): YES